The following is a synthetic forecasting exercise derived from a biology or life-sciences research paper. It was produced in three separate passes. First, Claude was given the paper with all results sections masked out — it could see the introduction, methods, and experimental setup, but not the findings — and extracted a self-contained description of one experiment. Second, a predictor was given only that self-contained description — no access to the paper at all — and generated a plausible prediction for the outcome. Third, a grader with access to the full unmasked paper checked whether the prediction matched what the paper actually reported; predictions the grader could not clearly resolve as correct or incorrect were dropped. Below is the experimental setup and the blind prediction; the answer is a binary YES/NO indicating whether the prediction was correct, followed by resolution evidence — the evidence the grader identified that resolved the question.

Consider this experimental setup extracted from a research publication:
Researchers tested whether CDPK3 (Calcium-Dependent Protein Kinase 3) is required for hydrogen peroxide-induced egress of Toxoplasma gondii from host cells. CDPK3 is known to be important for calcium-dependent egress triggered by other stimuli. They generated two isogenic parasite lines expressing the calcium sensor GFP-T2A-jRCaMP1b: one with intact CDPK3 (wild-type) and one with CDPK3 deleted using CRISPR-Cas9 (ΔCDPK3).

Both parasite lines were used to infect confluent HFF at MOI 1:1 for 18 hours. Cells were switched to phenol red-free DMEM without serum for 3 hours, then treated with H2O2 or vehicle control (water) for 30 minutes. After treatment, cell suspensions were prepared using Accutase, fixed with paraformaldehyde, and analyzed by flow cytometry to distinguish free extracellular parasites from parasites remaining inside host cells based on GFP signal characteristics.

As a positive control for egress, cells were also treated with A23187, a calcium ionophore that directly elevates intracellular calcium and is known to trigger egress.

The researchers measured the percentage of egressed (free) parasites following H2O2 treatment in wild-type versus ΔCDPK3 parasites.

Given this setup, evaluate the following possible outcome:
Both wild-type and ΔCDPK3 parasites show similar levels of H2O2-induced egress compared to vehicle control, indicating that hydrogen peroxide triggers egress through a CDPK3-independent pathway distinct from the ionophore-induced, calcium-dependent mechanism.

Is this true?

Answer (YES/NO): NO